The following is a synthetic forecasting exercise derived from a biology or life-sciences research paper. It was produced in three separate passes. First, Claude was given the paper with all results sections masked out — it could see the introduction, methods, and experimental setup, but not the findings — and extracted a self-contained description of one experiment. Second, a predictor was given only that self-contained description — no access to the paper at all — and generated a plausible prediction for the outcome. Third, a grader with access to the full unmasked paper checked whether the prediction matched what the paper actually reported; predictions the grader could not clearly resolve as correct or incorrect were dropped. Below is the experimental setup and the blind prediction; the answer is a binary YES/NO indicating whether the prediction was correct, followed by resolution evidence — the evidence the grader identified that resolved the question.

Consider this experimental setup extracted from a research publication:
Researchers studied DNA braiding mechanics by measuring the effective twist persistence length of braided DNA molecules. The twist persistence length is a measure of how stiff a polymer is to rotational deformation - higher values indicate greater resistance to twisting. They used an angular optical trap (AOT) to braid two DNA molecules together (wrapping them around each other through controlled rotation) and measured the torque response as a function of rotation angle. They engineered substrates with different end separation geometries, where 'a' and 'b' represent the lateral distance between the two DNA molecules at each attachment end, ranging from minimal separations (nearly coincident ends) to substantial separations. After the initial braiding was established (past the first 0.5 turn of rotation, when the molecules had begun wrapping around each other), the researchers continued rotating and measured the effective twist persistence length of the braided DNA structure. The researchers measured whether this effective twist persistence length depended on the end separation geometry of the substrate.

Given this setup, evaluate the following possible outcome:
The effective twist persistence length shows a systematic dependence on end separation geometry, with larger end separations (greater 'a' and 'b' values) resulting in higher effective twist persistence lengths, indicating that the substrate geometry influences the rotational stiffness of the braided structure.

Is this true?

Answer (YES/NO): NO